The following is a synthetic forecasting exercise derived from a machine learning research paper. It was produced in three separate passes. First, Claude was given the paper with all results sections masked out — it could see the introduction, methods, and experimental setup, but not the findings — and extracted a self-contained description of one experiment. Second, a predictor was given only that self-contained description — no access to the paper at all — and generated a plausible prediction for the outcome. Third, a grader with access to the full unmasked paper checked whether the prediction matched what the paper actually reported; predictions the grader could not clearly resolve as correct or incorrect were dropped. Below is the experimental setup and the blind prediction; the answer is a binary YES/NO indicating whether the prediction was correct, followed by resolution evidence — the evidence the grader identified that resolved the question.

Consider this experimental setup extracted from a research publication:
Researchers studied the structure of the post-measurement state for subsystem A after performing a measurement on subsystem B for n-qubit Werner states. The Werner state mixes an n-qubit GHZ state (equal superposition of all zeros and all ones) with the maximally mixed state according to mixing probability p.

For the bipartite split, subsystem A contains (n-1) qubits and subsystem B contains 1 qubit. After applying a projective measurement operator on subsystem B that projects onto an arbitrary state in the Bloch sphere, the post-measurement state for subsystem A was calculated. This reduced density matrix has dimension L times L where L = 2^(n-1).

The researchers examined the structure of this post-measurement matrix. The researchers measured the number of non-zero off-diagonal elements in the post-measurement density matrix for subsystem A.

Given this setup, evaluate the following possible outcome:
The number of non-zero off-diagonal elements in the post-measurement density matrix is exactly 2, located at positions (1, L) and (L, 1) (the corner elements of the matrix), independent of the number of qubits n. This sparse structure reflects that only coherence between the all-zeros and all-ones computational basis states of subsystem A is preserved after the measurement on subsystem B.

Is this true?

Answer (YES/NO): YES